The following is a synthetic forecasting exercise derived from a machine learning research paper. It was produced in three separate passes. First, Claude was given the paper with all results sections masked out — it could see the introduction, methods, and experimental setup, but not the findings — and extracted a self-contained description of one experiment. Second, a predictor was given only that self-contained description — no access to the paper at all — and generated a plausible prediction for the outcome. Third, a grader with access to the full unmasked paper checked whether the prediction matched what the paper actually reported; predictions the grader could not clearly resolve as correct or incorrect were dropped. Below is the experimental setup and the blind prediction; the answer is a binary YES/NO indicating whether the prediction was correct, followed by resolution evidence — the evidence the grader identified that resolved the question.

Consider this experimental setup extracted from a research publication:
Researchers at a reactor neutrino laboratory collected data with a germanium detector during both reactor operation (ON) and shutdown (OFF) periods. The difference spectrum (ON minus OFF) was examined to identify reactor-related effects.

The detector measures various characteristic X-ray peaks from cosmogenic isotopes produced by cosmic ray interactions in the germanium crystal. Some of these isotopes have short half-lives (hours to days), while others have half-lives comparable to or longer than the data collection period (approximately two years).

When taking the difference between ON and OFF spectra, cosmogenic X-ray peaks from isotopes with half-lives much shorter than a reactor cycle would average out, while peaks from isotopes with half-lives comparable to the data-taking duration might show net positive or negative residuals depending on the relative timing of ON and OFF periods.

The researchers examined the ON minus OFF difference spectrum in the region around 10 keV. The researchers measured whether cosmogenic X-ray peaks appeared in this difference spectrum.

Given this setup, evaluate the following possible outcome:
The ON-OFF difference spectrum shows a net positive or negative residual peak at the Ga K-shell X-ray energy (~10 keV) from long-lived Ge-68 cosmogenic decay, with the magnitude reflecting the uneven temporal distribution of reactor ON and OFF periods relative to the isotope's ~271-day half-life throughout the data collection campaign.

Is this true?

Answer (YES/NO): YES